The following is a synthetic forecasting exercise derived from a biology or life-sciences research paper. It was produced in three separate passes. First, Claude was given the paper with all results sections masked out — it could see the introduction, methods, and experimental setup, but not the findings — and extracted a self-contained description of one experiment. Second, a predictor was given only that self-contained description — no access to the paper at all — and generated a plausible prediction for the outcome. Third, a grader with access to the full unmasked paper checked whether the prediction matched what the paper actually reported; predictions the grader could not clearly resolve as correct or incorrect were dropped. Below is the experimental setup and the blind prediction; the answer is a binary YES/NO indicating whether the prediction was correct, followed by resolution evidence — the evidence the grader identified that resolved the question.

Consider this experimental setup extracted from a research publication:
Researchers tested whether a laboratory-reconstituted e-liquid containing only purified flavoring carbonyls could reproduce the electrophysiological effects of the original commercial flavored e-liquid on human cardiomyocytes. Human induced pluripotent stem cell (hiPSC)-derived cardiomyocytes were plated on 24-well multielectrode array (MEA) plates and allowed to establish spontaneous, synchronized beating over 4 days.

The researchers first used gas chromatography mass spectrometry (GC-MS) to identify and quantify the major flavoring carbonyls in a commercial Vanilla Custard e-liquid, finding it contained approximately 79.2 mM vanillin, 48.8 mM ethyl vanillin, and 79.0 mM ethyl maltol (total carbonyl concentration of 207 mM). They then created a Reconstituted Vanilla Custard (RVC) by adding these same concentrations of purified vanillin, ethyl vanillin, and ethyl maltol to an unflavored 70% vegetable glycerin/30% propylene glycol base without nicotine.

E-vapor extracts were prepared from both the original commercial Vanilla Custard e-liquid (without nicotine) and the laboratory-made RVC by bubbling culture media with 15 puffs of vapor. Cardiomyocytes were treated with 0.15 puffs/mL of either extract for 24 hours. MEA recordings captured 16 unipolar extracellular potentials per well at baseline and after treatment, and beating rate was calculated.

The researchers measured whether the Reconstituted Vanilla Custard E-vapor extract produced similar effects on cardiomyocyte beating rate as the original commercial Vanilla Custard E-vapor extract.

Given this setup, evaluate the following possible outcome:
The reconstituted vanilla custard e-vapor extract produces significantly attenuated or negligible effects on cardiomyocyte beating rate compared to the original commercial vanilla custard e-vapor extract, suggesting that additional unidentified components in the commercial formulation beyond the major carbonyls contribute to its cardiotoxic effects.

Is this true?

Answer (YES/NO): NO